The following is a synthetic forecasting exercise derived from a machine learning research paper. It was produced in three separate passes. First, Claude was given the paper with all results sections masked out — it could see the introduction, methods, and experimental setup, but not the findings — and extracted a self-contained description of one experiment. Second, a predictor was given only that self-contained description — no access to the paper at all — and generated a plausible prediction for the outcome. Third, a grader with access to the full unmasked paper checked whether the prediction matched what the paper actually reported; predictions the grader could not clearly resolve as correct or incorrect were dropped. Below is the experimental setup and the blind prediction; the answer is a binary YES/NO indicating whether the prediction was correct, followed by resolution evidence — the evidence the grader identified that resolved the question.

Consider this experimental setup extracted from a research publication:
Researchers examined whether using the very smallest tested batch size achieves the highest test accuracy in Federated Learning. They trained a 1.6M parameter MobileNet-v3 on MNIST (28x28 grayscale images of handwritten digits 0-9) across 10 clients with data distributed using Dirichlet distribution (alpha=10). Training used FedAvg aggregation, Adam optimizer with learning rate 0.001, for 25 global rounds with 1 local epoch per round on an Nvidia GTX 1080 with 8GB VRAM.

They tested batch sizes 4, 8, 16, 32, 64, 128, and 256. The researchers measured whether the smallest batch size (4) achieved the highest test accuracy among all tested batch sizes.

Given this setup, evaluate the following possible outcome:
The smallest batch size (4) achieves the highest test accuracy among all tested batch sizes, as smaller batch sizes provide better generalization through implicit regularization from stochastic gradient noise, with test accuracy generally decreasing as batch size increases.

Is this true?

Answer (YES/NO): NO